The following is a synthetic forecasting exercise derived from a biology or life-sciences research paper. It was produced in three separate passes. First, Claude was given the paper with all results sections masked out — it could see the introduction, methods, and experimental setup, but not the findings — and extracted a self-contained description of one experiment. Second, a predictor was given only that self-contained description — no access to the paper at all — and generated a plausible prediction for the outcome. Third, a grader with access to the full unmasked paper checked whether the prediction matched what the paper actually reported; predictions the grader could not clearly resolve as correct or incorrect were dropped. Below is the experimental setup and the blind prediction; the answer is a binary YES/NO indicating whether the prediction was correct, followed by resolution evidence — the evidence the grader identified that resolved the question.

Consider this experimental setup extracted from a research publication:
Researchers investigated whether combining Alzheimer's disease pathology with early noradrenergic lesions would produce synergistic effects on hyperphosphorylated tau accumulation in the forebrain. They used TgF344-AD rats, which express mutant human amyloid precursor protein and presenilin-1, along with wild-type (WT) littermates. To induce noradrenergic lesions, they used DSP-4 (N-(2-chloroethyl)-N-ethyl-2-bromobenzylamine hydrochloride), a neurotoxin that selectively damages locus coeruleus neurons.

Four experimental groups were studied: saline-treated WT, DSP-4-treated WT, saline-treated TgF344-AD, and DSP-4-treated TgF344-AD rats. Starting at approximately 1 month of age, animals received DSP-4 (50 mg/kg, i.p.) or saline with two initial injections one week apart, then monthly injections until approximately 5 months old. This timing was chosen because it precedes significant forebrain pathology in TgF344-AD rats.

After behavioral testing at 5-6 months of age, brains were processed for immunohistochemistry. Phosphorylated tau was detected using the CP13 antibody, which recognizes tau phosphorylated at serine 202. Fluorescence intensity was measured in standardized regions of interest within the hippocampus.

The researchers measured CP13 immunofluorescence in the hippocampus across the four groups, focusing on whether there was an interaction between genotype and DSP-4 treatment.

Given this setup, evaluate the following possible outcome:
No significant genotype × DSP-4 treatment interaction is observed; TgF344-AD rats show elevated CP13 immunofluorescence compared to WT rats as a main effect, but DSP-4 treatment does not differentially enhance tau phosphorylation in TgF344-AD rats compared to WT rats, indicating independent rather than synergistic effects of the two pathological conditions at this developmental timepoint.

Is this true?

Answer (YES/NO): NO